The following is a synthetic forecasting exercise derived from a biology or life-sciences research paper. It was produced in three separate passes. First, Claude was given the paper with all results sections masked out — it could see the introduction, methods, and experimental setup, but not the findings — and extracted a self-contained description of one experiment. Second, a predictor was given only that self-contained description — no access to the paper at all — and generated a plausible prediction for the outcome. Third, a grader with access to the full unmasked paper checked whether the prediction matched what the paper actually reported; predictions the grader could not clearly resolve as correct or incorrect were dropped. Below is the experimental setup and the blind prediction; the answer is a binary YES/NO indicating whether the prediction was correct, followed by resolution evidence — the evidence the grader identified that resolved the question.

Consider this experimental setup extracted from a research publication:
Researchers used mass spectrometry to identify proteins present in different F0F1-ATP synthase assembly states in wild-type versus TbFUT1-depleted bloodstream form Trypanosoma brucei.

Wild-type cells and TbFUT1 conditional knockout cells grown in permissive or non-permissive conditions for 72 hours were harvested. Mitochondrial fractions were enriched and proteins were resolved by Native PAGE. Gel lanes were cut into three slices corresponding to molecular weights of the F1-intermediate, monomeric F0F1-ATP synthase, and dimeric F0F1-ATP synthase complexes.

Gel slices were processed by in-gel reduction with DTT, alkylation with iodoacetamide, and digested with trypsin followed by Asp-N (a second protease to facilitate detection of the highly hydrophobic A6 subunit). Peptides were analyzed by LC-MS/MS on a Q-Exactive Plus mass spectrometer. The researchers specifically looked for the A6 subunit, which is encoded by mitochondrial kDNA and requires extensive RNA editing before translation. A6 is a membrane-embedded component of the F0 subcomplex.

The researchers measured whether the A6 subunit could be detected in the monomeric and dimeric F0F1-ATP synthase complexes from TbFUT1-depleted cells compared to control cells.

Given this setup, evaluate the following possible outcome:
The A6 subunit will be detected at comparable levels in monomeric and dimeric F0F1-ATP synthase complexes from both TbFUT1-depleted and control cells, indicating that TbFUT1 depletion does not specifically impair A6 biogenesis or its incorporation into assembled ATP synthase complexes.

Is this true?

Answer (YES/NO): NO